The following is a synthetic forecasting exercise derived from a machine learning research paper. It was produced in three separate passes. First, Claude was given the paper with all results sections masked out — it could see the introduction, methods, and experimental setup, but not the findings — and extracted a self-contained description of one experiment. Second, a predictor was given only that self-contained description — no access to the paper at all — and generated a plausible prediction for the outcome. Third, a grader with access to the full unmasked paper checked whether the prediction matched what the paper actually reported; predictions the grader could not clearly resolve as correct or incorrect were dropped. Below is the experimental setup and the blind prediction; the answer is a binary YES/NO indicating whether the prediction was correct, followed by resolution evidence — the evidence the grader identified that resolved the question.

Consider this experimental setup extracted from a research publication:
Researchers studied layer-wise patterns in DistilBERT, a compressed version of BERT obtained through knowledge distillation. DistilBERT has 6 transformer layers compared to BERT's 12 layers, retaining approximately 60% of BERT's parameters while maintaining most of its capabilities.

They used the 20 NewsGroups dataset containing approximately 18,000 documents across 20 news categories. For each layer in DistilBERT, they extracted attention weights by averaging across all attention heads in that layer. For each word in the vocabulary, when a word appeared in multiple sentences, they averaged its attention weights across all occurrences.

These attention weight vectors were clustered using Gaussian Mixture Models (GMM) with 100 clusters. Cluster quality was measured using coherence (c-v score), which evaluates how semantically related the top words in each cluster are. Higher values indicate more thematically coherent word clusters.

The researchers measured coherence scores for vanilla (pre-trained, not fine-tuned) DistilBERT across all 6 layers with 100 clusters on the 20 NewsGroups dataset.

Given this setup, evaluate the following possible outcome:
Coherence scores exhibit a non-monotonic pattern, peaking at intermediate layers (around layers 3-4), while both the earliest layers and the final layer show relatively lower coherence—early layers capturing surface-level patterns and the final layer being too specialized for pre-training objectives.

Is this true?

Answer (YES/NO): NO